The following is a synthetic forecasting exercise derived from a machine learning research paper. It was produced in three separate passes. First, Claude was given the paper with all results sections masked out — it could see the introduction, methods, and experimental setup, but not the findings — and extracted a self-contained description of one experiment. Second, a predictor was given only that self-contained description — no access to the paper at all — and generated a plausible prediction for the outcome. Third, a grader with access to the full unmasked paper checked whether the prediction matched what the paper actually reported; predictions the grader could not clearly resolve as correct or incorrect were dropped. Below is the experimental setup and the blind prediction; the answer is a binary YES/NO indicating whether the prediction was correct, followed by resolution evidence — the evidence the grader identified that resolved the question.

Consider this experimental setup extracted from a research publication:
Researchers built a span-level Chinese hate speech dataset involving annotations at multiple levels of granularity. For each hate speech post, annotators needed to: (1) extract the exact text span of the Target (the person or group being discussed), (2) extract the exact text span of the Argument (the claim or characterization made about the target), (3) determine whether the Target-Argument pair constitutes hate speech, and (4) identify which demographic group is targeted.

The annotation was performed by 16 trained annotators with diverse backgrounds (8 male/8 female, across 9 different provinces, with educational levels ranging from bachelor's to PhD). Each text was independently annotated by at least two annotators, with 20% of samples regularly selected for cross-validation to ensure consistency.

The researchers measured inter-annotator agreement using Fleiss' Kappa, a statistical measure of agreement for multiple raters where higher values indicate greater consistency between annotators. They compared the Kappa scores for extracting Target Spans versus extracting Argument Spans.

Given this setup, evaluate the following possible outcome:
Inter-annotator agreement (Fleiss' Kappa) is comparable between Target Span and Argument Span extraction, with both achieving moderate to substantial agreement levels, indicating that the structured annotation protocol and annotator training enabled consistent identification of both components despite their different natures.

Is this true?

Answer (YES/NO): YES